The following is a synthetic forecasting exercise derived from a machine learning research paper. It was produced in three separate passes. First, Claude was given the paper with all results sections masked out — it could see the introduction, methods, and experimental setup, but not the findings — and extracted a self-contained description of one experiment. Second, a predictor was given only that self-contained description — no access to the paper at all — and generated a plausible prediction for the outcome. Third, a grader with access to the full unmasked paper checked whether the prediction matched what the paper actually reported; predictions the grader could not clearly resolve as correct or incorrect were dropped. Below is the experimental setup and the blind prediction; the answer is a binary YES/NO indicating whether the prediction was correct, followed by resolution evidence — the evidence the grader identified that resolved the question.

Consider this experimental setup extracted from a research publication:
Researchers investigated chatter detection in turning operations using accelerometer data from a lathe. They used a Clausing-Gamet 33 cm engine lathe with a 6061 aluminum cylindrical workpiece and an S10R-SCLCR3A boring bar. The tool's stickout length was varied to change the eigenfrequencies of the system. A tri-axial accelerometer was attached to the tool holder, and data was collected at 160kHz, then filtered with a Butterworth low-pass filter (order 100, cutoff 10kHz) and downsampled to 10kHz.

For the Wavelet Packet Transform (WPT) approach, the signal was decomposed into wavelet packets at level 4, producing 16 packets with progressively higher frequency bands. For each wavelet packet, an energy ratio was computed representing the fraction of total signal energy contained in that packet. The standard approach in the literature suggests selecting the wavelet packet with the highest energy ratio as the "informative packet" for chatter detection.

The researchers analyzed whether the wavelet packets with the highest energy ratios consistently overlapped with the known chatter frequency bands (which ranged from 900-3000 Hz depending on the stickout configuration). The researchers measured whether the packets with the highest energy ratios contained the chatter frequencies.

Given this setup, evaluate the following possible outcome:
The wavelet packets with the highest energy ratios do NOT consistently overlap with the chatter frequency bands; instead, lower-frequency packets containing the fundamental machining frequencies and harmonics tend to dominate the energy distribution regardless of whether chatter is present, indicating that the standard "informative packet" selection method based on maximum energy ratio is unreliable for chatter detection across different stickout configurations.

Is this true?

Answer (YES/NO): YES